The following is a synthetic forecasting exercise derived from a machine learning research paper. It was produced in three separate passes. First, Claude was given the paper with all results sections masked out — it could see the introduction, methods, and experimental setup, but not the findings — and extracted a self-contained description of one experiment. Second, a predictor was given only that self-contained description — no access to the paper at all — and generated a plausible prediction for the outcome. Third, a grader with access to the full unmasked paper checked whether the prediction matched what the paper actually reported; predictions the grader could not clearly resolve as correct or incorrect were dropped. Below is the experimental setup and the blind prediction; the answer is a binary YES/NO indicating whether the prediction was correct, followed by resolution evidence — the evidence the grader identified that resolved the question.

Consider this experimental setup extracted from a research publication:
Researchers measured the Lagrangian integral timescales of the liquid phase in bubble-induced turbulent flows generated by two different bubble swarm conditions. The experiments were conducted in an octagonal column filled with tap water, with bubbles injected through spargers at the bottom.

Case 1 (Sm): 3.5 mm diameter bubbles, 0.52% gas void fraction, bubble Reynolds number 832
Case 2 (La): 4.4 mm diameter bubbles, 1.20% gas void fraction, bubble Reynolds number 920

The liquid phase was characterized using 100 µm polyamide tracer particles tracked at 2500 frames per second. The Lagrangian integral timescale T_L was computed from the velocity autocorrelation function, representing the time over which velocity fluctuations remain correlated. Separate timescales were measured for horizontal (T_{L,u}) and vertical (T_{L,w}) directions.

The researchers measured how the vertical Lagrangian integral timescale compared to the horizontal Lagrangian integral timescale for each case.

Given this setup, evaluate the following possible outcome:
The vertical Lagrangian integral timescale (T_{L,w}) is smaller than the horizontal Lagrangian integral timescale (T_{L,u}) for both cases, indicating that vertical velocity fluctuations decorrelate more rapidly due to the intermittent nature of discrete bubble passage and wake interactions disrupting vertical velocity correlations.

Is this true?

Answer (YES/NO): NO